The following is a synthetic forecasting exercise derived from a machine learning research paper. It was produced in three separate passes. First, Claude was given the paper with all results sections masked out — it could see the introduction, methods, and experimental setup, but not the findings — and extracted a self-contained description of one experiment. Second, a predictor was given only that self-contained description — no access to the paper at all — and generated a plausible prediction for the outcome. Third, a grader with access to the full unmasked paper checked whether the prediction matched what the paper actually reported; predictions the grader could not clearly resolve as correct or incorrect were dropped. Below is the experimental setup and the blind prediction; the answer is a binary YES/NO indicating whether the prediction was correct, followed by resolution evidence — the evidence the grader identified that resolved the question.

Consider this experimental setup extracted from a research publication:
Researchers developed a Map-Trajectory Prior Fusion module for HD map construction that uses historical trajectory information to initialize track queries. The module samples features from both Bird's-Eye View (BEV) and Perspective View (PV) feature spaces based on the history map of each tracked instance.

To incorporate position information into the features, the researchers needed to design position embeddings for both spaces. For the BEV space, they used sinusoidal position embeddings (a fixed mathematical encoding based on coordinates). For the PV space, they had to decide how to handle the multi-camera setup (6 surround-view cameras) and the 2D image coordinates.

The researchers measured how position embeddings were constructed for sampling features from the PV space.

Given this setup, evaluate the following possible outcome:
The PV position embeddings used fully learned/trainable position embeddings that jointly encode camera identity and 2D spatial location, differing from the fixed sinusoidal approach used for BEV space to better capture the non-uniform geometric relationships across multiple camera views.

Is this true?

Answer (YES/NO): NO